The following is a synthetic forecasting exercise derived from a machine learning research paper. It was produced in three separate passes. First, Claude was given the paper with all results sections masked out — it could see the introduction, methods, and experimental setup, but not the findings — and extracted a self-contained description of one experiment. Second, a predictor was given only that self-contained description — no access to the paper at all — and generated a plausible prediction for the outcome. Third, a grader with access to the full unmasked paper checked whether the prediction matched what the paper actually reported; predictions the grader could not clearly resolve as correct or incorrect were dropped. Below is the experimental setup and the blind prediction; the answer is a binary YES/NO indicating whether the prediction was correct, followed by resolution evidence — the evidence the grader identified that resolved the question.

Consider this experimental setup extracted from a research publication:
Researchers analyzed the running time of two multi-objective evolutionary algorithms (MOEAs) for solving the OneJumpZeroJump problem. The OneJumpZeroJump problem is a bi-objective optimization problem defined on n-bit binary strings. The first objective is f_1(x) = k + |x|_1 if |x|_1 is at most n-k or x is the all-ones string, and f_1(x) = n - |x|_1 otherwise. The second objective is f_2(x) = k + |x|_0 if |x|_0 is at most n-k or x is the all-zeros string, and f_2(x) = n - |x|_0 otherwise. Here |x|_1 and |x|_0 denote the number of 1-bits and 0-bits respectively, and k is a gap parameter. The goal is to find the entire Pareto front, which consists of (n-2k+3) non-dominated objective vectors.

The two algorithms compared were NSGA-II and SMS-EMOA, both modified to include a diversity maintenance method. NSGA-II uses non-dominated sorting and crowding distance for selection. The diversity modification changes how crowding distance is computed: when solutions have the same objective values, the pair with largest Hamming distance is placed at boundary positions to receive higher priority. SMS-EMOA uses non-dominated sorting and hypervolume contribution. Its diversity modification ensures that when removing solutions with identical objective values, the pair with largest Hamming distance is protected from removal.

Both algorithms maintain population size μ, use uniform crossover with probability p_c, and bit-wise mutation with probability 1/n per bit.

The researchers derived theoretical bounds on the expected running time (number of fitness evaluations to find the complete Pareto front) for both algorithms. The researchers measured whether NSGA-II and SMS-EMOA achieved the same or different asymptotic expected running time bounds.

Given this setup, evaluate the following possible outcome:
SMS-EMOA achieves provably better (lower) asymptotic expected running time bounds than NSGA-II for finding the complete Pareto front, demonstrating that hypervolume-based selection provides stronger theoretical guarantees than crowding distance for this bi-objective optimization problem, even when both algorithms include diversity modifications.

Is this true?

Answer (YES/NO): NO